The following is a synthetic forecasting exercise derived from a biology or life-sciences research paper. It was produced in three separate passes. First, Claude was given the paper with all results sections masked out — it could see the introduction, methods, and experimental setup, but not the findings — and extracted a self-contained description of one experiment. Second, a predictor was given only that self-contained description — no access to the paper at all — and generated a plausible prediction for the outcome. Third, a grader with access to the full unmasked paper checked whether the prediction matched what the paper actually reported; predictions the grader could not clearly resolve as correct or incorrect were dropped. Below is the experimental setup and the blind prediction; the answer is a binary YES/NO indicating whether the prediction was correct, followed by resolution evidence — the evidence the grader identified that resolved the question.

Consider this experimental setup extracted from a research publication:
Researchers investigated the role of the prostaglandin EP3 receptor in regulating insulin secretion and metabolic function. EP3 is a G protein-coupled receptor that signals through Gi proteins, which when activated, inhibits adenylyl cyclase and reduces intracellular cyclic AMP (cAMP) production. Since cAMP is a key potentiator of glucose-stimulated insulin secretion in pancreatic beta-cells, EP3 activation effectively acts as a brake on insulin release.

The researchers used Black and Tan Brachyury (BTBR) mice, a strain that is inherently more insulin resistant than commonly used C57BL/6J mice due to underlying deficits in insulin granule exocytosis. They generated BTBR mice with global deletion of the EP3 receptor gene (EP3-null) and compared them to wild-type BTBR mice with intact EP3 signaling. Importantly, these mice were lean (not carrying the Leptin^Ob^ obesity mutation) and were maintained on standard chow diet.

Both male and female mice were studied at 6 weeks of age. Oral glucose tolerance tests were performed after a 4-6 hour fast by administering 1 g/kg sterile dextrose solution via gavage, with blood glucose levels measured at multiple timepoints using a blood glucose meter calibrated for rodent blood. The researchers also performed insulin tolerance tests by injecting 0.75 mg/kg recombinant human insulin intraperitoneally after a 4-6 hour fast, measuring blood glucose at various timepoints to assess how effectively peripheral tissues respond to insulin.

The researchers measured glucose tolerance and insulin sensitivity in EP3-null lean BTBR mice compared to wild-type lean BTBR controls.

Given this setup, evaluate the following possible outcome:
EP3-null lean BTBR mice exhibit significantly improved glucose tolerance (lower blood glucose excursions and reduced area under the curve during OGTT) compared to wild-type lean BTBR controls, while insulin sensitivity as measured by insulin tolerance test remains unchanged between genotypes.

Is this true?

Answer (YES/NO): NO